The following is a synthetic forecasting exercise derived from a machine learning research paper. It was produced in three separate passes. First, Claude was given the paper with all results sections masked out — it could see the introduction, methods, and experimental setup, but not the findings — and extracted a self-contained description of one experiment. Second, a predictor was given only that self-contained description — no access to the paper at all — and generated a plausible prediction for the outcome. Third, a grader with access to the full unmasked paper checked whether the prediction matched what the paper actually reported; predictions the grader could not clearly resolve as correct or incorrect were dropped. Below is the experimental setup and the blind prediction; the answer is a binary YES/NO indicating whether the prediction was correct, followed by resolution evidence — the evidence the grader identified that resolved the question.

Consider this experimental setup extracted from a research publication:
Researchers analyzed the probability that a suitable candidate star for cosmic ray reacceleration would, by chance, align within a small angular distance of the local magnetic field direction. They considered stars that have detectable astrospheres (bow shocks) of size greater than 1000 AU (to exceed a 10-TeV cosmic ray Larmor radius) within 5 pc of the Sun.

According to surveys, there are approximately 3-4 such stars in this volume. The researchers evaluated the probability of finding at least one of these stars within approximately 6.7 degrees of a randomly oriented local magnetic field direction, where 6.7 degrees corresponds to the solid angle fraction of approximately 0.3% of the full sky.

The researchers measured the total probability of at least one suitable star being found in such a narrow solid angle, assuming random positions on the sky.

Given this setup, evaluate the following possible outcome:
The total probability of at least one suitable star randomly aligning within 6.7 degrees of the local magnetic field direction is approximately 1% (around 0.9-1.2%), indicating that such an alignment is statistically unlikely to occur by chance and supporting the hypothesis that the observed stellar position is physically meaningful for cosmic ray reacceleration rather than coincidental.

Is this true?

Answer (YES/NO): YES